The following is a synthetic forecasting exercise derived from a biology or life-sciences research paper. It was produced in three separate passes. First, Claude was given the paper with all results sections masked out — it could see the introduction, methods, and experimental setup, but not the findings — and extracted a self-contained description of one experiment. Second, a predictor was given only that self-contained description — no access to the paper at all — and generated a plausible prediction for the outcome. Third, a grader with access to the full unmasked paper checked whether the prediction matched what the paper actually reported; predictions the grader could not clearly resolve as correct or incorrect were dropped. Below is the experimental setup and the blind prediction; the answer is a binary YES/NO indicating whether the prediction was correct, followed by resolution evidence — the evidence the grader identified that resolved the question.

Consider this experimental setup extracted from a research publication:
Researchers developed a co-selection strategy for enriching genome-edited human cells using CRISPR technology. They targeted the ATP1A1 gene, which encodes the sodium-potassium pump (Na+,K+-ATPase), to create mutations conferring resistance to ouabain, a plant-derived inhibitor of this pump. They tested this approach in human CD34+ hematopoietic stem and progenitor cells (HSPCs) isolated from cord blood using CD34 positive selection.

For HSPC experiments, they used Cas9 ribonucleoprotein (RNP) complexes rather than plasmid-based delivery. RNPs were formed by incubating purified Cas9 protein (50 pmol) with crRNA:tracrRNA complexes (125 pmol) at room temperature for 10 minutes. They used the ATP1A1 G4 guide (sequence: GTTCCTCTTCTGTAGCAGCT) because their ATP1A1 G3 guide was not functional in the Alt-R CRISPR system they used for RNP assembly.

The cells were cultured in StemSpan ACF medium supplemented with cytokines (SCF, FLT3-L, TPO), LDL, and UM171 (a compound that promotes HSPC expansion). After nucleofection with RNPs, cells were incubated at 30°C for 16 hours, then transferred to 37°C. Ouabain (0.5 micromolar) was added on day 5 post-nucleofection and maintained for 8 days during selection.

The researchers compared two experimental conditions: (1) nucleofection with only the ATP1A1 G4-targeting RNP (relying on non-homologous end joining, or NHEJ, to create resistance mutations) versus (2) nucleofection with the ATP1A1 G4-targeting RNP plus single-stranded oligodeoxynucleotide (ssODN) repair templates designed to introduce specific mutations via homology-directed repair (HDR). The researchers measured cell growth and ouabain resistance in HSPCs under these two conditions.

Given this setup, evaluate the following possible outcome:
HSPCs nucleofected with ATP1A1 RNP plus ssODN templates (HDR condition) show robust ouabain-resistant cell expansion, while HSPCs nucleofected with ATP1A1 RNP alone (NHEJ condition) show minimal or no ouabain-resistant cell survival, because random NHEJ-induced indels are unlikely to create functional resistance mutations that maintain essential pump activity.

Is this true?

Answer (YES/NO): YES